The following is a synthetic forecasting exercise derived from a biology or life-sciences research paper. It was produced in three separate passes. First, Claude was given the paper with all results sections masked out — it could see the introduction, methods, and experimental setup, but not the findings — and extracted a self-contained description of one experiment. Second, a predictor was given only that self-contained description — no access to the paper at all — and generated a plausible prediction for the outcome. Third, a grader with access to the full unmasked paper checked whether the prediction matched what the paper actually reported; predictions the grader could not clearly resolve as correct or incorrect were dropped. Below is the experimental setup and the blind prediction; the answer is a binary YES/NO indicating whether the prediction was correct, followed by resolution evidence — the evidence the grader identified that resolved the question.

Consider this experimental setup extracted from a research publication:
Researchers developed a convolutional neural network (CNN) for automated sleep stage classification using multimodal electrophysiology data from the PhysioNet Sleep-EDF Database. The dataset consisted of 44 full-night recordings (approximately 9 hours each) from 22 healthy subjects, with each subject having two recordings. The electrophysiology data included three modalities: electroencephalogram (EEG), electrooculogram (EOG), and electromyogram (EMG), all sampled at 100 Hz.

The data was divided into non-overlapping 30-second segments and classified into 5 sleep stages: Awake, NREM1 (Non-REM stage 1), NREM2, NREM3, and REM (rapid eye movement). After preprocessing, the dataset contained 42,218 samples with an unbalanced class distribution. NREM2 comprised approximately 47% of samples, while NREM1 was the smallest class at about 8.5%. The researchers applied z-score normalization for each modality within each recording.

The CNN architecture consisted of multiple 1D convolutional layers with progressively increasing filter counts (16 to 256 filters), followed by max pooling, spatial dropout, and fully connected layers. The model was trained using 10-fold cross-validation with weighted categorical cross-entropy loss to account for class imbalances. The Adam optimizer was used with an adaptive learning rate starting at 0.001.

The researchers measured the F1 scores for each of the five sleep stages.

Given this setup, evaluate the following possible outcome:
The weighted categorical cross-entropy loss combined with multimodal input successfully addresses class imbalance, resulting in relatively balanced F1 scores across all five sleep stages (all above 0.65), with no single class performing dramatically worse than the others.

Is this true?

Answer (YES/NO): NO